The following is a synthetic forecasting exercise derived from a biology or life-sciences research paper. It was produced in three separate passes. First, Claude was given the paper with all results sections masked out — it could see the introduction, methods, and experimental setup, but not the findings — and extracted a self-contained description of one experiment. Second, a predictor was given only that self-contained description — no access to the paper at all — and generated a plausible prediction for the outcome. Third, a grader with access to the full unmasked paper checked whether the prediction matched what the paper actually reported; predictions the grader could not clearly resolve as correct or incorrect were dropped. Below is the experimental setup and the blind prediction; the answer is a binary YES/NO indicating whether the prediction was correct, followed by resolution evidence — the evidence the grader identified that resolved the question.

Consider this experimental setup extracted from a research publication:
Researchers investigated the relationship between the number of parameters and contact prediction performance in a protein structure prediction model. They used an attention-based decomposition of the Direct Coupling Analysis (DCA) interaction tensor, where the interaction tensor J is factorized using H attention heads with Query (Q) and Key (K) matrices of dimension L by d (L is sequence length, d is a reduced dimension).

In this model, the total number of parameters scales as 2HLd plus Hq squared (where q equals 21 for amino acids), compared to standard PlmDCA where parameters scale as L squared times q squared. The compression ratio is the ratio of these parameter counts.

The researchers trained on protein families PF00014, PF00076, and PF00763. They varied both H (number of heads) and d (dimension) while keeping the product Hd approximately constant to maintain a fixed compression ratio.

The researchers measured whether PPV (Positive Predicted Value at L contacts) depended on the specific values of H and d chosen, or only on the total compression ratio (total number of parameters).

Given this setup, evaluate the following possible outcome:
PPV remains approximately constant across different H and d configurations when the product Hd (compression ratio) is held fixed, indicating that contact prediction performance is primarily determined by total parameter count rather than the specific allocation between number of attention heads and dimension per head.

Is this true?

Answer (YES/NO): YES